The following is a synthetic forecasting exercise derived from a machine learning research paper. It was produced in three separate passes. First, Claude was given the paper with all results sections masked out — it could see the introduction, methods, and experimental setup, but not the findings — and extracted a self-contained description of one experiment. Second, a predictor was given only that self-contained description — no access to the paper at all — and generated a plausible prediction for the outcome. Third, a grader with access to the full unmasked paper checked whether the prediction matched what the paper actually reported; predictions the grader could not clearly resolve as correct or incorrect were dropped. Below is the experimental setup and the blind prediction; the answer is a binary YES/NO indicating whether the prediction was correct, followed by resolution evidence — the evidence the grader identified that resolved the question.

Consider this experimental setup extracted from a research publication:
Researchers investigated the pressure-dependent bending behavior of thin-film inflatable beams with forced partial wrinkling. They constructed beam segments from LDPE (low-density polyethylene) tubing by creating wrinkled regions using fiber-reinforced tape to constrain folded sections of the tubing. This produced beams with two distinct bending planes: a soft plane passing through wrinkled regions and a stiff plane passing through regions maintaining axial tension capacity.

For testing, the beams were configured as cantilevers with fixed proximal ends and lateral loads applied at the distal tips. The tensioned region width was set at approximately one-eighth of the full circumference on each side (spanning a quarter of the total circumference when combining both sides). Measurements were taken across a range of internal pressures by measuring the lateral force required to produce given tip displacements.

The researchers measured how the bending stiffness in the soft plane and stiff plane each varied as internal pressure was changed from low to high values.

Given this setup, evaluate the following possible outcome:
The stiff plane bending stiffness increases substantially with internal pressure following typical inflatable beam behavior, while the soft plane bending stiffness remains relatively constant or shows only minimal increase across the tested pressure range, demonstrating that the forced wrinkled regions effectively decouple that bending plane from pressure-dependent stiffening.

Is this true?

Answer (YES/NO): NO